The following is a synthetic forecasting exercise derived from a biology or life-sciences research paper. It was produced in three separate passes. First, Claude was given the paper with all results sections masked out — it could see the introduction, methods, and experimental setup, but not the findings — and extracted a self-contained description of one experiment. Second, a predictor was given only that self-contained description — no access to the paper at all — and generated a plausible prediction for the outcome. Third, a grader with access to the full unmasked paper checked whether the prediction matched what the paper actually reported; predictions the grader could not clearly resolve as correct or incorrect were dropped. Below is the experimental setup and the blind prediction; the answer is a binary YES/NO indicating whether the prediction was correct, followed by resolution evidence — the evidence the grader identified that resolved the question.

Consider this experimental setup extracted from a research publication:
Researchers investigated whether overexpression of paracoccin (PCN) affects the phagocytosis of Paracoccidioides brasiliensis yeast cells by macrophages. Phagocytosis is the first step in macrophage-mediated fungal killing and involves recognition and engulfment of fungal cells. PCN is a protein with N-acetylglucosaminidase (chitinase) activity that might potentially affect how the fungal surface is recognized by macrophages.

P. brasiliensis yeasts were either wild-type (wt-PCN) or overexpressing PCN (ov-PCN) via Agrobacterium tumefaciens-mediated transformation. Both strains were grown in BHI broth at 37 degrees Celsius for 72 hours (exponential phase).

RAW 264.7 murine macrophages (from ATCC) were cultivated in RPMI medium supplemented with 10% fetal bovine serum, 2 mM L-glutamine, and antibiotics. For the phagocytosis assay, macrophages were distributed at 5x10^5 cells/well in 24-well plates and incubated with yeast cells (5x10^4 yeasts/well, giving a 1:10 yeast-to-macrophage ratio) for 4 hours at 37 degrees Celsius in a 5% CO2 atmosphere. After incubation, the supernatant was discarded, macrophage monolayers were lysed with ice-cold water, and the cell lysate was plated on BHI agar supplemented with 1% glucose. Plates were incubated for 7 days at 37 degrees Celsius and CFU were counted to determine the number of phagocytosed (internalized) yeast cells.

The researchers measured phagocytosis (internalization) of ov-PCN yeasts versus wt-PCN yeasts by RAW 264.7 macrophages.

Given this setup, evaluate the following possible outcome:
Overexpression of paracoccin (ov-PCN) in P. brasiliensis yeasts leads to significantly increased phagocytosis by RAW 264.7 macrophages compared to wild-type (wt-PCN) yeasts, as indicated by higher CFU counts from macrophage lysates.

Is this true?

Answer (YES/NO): YES